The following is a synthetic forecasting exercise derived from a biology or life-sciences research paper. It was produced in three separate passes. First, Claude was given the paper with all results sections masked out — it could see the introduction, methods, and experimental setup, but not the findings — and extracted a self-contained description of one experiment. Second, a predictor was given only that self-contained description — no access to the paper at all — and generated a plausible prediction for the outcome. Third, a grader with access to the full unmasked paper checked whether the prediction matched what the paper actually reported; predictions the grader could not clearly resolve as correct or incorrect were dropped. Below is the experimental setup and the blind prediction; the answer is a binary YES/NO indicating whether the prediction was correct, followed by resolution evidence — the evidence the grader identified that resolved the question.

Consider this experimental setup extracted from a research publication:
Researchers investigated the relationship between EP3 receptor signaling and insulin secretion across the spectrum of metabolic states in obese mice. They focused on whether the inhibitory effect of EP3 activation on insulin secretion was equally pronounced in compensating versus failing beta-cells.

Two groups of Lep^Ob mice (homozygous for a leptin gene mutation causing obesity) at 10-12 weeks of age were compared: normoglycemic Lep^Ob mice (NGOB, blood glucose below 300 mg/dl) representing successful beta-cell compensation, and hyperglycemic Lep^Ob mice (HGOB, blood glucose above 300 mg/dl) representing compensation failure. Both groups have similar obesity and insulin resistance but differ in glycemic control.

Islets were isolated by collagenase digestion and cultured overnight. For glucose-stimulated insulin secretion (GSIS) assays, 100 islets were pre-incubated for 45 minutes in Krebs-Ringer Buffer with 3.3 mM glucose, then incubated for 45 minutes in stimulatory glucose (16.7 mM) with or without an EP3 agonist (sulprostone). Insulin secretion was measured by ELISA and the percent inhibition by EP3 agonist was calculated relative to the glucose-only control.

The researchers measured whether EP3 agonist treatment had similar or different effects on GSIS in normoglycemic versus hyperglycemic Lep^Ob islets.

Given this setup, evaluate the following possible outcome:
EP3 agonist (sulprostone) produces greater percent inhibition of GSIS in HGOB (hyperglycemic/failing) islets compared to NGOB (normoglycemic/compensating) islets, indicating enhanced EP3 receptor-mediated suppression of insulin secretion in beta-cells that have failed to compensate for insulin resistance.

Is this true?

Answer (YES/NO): YES